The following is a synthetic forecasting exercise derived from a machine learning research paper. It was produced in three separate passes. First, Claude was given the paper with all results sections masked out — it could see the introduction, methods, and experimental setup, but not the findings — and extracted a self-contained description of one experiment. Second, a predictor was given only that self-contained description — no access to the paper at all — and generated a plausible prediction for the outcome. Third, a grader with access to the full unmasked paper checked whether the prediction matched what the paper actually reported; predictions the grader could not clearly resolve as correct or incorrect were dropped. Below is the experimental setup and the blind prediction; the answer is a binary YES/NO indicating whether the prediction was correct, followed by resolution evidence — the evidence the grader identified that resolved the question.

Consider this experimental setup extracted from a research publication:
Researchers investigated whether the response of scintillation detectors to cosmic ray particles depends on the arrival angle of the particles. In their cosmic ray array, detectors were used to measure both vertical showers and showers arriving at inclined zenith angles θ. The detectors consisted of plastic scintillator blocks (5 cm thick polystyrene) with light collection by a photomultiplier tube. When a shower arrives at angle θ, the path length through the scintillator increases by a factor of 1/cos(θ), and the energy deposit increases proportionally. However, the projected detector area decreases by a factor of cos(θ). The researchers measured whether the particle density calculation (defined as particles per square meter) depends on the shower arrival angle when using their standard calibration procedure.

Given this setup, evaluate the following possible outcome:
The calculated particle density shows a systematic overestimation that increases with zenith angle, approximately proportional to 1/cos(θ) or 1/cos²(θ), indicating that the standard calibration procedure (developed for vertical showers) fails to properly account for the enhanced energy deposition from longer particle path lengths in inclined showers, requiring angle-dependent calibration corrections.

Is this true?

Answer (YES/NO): NO